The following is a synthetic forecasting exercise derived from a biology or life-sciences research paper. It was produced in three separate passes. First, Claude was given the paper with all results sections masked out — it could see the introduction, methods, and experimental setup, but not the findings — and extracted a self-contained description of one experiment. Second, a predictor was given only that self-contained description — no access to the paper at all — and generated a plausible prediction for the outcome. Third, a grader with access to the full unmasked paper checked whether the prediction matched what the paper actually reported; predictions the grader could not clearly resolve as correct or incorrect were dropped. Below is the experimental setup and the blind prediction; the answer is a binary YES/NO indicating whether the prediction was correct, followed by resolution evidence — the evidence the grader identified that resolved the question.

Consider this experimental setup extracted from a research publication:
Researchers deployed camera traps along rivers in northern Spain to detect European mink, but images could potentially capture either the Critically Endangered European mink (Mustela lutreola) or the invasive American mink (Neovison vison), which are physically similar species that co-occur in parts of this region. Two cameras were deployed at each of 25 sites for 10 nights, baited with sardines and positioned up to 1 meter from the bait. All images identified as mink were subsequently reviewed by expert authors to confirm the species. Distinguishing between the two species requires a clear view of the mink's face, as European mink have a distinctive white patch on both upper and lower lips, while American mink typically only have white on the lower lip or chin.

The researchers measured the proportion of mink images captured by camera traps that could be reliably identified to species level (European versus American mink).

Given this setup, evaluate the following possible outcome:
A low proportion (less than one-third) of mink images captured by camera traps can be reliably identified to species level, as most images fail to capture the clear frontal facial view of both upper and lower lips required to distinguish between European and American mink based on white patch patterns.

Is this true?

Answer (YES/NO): NO